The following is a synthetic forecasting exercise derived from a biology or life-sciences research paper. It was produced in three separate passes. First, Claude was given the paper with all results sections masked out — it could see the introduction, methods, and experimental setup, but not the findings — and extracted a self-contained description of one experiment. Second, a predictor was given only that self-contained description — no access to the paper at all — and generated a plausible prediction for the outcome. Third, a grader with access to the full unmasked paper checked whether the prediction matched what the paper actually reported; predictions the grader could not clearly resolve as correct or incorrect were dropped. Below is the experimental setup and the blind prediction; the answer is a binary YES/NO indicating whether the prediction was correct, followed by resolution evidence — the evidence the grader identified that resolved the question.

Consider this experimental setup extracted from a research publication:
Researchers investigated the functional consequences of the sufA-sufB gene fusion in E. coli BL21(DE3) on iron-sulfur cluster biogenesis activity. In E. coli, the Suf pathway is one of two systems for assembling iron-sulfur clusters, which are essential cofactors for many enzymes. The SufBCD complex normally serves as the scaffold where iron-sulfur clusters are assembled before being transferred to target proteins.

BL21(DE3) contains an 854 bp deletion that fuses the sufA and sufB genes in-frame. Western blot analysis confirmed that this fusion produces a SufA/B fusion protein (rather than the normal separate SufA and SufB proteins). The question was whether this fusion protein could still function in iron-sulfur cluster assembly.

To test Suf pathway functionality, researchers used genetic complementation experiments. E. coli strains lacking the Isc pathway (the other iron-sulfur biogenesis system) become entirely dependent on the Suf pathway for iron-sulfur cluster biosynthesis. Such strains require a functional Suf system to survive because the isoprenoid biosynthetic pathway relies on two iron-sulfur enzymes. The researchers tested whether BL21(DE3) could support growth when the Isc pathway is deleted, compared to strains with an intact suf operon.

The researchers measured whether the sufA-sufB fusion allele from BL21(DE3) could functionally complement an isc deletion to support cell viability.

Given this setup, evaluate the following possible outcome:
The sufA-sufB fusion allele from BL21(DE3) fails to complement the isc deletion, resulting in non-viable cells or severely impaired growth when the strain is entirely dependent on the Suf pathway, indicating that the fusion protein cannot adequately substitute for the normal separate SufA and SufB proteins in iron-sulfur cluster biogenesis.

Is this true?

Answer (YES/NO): YES